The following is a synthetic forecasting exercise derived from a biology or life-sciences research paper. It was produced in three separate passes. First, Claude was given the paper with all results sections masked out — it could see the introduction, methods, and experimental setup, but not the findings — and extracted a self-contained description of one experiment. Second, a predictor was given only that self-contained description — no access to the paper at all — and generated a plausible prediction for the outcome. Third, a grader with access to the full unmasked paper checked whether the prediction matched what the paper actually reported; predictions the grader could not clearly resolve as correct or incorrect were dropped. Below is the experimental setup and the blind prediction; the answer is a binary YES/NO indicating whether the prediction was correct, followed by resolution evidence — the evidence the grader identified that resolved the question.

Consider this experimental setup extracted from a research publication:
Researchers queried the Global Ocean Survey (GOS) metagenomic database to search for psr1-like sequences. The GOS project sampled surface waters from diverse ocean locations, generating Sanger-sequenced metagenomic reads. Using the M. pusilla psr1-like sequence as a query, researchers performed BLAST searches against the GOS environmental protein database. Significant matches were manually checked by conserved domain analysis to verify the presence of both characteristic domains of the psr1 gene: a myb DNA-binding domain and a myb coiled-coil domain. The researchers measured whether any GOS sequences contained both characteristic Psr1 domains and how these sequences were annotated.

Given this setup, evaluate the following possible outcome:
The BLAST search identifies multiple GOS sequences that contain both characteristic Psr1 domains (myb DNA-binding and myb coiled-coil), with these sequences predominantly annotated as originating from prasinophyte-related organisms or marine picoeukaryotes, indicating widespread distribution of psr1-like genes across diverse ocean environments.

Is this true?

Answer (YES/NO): NO